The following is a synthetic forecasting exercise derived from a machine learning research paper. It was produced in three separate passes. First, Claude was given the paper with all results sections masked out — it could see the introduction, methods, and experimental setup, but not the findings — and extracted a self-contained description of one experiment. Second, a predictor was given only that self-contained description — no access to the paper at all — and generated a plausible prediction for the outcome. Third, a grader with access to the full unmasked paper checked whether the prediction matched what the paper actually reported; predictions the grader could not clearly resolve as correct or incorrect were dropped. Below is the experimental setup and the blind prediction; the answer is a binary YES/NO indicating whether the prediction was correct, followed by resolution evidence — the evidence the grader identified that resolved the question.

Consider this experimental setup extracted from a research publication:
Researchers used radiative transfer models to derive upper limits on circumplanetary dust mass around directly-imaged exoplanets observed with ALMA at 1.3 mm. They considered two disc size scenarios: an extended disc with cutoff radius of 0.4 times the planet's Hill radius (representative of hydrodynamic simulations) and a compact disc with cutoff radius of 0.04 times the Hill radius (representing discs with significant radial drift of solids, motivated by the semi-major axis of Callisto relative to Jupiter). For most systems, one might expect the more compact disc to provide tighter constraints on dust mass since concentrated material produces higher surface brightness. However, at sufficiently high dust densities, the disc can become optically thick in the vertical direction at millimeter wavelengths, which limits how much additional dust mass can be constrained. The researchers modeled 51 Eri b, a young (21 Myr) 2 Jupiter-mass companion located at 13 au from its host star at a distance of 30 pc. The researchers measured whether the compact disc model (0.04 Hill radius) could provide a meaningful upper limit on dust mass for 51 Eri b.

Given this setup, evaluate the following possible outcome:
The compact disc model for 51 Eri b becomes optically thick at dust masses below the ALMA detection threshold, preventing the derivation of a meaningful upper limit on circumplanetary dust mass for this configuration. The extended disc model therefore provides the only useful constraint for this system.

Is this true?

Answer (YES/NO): YES